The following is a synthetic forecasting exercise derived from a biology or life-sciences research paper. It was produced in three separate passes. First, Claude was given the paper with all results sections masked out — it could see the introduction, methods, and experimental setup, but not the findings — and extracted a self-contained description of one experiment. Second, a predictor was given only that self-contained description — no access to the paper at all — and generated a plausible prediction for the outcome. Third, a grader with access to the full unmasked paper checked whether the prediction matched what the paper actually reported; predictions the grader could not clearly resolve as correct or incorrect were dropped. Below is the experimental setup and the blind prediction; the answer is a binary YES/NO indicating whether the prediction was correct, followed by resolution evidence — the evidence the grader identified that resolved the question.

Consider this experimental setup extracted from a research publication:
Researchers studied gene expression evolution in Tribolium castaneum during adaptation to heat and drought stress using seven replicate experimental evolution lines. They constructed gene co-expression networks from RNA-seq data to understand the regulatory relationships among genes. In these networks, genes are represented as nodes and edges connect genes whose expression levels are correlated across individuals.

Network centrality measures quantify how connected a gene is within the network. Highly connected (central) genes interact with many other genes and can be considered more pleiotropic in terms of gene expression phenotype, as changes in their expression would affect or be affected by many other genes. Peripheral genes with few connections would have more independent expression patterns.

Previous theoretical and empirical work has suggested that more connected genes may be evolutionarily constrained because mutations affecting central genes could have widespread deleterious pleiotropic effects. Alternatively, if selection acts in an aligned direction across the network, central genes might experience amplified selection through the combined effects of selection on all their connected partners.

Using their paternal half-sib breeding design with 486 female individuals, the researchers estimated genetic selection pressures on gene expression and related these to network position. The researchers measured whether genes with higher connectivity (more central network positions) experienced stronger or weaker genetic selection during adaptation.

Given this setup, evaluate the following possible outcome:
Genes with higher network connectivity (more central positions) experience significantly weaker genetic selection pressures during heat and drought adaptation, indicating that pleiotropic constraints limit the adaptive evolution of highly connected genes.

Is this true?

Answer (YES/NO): NO